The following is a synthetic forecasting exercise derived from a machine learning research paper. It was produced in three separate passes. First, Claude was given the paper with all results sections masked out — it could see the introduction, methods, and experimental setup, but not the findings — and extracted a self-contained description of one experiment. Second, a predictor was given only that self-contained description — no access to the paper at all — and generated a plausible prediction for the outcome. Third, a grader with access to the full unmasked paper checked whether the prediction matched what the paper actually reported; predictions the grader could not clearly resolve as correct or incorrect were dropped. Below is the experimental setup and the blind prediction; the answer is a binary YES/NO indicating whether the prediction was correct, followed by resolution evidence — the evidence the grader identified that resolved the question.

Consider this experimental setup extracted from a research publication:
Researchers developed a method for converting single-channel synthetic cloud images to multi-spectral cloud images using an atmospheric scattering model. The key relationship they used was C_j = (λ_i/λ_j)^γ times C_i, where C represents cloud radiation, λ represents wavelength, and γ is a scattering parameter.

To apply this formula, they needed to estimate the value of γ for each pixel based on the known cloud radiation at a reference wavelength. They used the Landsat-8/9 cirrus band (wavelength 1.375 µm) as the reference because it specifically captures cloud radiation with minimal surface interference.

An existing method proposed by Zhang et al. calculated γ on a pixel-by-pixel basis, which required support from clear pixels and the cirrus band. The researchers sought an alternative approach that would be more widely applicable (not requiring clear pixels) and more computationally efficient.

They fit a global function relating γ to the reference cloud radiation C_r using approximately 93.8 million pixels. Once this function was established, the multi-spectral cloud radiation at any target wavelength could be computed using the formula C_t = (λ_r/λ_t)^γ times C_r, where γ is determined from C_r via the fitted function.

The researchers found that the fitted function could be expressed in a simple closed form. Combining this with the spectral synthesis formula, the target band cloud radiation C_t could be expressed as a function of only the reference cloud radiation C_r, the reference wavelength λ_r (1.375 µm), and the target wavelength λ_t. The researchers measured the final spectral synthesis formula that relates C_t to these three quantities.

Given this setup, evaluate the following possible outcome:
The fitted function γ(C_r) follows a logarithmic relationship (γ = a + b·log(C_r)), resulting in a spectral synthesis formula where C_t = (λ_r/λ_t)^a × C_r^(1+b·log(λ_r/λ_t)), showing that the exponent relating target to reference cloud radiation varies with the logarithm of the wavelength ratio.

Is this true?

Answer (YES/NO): NO